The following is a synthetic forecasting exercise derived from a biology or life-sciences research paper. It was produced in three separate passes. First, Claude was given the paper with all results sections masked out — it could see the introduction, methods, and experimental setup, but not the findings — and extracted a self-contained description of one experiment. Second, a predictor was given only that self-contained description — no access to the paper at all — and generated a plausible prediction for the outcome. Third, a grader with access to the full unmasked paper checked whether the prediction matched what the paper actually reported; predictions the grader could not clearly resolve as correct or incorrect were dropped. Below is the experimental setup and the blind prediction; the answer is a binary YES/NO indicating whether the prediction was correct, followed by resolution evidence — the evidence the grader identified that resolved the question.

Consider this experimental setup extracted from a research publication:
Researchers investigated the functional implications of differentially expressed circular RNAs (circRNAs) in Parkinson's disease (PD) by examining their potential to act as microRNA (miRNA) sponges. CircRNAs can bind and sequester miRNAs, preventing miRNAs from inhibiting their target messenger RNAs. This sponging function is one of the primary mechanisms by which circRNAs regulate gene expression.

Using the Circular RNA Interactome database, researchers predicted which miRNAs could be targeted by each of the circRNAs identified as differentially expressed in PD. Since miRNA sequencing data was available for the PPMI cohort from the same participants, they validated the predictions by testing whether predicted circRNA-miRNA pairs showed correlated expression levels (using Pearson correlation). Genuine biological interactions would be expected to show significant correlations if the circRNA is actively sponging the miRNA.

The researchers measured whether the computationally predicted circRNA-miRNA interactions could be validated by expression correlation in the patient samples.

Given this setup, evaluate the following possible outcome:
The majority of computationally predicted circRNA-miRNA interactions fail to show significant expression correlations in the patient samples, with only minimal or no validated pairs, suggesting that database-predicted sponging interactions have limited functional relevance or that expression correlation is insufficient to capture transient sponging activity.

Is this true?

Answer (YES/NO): NO